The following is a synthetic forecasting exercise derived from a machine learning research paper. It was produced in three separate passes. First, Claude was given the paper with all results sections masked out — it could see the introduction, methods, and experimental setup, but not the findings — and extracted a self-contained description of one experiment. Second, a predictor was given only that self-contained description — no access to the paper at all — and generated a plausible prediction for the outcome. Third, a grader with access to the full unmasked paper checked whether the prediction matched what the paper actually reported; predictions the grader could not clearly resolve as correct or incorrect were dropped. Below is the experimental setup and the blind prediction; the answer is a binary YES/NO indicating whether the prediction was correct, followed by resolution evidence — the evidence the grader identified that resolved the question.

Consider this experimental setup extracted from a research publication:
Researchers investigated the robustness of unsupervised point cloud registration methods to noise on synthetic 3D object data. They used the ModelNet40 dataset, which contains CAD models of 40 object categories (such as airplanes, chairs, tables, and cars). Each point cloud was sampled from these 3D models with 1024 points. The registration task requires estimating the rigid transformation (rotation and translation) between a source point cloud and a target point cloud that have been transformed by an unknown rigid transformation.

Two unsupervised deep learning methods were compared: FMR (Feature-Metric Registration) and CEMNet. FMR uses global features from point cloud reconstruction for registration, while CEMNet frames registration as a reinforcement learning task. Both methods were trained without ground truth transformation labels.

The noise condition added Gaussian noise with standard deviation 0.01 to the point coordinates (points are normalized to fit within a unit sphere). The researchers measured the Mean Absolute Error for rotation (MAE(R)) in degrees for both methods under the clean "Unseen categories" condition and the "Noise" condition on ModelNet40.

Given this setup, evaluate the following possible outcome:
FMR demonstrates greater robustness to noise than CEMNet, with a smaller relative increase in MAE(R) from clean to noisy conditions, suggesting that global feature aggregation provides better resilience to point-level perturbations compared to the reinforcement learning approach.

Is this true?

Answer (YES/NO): NO